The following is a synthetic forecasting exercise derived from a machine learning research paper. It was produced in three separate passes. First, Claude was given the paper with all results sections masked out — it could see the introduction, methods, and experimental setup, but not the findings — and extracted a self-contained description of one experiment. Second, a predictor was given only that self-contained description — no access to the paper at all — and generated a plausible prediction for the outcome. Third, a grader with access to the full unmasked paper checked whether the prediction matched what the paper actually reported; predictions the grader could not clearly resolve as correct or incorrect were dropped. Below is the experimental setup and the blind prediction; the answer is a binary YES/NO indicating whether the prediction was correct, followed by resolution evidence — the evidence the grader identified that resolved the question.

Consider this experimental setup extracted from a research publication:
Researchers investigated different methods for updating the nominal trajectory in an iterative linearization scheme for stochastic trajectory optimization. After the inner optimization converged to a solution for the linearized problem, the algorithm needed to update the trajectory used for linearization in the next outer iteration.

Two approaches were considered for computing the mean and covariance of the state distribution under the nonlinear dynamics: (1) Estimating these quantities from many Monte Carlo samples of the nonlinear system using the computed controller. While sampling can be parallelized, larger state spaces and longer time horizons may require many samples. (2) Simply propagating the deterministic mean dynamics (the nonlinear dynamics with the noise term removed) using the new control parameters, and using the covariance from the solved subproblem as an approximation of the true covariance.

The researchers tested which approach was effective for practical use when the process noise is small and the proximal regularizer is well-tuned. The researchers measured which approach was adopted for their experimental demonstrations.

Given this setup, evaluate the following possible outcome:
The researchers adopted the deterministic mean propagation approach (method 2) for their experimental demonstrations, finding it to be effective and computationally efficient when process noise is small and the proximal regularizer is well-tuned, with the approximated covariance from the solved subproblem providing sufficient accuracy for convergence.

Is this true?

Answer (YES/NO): YES